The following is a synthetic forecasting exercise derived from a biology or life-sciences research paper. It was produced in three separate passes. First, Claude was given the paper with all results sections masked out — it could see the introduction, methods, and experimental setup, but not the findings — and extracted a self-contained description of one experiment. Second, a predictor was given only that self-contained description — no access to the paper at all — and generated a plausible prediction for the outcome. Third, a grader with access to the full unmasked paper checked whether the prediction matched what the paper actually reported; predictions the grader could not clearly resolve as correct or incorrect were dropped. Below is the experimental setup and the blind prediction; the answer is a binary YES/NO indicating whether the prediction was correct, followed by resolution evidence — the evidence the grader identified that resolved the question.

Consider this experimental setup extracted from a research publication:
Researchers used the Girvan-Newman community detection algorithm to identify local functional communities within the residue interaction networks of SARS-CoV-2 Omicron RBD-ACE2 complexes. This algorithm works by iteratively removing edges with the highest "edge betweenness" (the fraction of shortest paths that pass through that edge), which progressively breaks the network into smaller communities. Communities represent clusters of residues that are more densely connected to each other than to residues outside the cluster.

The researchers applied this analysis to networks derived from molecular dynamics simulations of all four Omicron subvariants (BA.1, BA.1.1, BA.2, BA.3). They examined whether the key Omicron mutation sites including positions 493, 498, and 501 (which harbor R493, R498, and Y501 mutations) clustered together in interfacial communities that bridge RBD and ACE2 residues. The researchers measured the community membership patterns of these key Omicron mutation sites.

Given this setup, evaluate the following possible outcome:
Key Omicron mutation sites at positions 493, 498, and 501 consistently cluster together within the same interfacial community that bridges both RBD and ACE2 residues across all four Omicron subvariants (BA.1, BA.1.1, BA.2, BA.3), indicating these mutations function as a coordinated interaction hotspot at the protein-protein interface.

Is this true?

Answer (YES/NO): NO